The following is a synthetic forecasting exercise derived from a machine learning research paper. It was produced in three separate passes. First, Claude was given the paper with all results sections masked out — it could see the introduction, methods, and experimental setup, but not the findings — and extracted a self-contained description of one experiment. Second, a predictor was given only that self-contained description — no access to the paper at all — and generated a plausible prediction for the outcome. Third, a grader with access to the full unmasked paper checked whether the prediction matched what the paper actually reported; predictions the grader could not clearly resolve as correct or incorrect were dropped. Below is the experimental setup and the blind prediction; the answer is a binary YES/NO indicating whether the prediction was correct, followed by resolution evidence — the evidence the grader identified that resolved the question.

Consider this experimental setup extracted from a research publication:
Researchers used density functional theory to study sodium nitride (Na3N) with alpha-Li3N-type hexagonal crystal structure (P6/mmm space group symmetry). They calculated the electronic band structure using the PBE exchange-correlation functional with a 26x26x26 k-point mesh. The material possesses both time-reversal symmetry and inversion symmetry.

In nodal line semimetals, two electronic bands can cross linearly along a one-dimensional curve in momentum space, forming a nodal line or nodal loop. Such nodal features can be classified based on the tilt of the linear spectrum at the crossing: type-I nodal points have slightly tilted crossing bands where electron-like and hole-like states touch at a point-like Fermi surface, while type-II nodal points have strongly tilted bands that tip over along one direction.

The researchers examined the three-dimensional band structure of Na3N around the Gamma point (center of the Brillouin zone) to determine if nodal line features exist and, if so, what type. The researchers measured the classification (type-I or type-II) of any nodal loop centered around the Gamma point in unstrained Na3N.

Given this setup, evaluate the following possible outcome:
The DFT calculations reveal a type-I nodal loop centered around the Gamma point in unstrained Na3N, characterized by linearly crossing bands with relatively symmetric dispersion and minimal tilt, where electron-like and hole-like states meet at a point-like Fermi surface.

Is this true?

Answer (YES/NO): YES